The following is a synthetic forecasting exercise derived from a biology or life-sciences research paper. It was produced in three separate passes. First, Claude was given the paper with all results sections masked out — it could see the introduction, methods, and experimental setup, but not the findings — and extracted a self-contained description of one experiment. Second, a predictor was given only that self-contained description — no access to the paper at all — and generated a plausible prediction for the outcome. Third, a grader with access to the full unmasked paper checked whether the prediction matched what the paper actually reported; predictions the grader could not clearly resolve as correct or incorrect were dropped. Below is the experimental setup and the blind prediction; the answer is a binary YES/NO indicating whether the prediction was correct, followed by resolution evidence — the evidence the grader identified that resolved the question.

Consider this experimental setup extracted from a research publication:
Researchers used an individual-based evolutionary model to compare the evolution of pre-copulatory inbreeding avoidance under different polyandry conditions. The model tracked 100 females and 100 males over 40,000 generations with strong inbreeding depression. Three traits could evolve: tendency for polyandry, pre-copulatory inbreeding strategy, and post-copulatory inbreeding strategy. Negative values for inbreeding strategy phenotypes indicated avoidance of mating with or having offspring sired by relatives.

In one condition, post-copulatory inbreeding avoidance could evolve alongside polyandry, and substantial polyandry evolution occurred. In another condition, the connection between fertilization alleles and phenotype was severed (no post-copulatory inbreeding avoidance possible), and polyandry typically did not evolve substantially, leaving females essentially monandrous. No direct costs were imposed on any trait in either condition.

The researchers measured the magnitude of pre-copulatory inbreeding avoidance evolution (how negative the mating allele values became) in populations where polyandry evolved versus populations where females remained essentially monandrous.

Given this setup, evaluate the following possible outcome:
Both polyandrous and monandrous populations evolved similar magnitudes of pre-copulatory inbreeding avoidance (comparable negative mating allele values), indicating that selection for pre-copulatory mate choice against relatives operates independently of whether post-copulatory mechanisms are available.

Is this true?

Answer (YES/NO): NO